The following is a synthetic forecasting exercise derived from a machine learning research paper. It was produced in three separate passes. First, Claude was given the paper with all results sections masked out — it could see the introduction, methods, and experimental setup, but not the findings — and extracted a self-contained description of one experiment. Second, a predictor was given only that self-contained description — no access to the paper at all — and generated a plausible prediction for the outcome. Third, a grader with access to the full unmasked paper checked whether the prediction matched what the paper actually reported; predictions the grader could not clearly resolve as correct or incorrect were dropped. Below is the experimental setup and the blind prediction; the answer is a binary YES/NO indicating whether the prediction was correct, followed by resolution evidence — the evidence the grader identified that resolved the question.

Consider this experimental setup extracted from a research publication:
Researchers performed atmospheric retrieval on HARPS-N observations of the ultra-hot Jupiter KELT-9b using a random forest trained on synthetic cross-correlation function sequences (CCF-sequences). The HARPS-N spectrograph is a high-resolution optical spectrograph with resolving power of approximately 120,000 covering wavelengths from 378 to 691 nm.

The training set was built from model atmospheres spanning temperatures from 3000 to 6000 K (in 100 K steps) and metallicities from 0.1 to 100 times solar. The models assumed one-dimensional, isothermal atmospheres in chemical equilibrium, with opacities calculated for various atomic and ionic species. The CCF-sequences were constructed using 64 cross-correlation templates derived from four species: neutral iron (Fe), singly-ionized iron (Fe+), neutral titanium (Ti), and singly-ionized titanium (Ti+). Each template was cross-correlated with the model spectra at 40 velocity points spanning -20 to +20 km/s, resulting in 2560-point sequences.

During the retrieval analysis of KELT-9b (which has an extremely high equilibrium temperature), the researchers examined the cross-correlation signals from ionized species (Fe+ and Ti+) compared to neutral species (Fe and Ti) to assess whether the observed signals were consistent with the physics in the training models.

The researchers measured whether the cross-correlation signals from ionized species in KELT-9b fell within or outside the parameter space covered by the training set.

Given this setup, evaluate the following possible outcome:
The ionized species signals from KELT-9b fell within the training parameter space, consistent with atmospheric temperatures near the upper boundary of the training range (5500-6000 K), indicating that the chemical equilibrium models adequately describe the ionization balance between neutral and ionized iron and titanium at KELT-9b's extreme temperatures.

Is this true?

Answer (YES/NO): NO